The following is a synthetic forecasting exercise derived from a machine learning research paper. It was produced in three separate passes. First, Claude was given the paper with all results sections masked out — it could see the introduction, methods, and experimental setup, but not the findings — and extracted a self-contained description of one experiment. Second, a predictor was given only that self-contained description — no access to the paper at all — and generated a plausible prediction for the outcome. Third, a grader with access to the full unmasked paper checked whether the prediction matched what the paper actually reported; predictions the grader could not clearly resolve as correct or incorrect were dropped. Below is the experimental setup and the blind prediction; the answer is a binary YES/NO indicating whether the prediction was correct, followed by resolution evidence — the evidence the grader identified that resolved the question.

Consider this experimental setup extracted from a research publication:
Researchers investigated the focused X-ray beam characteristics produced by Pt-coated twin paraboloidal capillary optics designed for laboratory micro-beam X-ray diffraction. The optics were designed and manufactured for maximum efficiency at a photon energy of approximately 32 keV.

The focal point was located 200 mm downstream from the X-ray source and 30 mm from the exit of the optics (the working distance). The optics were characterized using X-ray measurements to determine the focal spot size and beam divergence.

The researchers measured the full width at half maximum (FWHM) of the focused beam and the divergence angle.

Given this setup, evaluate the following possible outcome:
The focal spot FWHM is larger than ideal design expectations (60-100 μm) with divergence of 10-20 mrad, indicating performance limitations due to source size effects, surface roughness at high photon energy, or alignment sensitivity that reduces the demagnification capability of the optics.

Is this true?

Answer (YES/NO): NO